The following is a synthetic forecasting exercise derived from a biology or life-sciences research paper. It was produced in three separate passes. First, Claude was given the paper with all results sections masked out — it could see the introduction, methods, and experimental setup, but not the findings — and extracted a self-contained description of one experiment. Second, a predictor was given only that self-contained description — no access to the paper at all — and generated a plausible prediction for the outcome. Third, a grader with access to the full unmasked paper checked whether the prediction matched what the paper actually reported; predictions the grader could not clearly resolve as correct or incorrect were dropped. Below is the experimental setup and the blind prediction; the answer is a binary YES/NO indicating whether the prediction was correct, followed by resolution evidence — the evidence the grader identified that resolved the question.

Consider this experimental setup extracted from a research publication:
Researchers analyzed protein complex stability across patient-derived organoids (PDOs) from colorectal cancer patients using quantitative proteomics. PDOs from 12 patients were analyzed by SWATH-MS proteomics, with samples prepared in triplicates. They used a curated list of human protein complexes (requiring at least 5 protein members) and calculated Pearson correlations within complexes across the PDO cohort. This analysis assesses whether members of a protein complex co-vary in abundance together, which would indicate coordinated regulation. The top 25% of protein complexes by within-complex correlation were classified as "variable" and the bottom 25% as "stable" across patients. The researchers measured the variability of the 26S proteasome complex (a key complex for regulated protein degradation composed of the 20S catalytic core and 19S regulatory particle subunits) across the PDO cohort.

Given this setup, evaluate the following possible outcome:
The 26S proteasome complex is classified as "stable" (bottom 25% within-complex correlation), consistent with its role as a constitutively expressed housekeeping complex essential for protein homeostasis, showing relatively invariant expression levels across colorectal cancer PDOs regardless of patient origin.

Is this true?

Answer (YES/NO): YES